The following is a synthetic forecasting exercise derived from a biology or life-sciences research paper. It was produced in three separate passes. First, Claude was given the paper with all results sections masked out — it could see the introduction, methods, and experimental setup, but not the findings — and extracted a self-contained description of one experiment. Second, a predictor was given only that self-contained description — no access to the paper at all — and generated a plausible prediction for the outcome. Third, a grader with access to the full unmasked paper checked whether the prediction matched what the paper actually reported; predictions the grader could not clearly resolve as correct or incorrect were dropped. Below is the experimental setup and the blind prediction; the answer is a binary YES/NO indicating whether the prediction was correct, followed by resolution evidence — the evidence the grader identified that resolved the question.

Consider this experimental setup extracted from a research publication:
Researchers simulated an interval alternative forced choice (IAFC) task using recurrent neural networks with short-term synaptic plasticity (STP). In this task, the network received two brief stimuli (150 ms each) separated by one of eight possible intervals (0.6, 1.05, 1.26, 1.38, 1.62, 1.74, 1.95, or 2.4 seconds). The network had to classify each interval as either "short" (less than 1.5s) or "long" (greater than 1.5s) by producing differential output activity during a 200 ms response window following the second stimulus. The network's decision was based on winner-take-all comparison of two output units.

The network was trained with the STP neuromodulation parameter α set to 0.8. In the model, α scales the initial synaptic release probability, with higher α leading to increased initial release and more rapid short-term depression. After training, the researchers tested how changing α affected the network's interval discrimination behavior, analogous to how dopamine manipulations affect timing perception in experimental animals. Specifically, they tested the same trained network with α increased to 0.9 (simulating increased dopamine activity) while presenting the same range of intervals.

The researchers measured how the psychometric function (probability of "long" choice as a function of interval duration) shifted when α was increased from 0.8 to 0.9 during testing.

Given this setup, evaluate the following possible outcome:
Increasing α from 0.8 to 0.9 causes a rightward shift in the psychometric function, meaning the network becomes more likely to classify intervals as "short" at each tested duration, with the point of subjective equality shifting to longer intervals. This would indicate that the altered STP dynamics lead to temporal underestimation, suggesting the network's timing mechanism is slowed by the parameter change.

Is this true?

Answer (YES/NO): NO